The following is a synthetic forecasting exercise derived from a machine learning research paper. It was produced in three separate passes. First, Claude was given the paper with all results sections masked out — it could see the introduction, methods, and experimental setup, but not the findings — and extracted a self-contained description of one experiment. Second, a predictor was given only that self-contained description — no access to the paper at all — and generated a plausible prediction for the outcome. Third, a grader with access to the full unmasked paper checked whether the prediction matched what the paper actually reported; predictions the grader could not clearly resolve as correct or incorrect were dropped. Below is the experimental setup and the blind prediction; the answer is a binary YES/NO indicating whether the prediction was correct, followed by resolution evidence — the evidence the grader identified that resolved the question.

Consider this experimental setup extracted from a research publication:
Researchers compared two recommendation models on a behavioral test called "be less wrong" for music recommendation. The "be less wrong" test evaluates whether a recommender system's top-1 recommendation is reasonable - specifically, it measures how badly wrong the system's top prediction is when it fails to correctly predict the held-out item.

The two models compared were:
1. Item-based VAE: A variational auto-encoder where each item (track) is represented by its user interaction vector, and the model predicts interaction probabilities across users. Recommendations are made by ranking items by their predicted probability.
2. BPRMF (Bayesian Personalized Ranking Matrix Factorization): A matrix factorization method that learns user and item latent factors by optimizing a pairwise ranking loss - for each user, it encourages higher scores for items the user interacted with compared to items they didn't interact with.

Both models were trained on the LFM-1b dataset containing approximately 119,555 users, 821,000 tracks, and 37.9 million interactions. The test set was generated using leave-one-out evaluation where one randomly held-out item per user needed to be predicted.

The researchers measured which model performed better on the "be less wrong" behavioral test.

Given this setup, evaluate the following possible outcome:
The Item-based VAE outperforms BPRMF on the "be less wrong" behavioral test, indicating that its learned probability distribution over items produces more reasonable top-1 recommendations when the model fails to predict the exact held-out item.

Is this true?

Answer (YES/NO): NO